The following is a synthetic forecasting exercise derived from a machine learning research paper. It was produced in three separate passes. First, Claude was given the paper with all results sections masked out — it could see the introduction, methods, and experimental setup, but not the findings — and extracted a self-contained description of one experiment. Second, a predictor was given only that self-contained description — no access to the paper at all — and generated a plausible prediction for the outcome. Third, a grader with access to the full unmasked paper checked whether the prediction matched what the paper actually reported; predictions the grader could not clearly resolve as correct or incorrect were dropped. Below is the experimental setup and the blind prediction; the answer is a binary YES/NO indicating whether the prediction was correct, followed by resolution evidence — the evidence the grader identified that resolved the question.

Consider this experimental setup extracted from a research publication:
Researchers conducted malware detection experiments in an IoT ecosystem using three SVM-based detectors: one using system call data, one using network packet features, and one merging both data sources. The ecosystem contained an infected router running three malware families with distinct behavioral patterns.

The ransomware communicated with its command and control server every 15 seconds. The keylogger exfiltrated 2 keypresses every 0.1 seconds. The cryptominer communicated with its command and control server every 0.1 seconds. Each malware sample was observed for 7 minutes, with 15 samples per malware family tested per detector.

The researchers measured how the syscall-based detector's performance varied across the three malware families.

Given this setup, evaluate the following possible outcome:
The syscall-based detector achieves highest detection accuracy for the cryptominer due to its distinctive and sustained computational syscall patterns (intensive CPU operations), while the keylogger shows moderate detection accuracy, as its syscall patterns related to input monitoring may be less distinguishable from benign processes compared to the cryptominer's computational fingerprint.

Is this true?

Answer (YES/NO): NO